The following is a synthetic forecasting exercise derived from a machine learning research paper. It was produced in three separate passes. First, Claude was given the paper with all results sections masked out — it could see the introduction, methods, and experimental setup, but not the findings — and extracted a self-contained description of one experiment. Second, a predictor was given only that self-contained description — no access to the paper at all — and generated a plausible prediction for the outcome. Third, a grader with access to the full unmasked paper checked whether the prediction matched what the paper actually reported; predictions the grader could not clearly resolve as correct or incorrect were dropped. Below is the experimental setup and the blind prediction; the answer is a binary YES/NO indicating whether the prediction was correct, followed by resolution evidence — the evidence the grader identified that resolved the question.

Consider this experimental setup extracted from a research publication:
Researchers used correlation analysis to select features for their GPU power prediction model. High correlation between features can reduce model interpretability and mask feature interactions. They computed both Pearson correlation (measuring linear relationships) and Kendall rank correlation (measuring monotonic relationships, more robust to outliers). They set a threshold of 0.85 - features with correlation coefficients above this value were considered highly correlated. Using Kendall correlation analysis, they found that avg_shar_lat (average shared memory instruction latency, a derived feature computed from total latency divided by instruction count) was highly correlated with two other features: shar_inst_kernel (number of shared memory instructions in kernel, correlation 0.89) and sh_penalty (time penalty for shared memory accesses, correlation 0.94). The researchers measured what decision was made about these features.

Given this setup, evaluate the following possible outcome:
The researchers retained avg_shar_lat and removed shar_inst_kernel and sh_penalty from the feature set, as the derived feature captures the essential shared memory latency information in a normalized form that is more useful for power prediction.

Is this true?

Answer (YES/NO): YES